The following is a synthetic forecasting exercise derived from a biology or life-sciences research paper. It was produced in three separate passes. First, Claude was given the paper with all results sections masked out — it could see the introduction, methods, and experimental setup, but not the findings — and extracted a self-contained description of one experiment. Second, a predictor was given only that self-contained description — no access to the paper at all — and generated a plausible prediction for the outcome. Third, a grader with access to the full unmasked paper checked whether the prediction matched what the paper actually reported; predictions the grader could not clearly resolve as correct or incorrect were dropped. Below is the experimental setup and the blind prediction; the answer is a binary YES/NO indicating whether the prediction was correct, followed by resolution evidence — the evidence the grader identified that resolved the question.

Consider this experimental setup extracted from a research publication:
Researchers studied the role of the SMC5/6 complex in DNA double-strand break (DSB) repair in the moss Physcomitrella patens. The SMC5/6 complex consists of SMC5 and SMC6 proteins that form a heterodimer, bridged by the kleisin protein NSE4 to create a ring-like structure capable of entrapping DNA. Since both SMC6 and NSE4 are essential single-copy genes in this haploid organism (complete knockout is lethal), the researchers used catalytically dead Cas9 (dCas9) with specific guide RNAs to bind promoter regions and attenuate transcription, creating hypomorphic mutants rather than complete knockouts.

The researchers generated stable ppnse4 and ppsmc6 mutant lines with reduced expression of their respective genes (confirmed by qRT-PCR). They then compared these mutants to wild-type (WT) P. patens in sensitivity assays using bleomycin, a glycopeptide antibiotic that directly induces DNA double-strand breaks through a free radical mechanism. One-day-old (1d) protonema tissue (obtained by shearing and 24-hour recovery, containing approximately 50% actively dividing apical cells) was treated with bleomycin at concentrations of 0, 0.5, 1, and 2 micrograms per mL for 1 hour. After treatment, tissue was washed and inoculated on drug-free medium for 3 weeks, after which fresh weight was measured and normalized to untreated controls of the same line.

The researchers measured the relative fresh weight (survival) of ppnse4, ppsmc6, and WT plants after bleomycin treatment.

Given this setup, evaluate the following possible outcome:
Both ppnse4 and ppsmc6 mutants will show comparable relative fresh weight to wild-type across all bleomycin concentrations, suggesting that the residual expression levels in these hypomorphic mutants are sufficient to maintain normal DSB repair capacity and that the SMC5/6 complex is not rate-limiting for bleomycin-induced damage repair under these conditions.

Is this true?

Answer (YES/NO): NO